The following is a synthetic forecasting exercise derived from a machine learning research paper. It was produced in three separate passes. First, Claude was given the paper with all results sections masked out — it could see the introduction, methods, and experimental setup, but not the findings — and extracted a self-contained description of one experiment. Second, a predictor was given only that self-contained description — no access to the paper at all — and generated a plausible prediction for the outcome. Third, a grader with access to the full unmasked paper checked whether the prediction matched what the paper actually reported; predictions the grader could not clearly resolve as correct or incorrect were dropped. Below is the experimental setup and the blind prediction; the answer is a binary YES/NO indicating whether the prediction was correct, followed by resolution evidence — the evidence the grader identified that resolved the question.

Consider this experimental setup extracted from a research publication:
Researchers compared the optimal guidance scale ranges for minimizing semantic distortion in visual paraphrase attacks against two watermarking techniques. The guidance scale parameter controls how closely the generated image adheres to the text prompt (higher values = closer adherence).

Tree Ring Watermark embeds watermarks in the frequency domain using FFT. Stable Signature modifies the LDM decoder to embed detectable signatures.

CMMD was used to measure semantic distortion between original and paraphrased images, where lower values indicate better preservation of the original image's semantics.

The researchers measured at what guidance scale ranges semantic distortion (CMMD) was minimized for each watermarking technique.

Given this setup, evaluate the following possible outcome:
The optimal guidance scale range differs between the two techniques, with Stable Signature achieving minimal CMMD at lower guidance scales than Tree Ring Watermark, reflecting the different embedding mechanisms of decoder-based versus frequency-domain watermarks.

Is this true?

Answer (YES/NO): YES